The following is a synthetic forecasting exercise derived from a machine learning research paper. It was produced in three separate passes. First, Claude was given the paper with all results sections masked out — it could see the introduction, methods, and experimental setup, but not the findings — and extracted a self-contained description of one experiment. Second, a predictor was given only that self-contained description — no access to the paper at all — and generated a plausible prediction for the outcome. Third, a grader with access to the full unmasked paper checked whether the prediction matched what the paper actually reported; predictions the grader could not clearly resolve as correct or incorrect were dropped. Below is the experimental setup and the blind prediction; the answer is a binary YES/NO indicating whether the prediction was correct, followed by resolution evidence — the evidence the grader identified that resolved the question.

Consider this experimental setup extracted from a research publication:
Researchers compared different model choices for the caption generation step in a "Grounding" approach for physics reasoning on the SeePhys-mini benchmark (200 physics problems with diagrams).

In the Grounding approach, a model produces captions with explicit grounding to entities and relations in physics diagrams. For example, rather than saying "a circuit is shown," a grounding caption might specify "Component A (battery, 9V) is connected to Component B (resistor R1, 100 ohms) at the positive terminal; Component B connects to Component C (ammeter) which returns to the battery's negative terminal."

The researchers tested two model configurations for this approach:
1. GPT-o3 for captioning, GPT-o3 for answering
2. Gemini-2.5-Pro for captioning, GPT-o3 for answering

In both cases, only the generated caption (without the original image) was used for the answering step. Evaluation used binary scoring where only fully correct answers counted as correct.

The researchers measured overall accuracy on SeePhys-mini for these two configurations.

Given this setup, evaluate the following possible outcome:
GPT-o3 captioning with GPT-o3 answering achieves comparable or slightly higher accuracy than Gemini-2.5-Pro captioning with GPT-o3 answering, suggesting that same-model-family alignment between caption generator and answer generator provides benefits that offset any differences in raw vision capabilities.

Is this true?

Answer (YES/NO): NO